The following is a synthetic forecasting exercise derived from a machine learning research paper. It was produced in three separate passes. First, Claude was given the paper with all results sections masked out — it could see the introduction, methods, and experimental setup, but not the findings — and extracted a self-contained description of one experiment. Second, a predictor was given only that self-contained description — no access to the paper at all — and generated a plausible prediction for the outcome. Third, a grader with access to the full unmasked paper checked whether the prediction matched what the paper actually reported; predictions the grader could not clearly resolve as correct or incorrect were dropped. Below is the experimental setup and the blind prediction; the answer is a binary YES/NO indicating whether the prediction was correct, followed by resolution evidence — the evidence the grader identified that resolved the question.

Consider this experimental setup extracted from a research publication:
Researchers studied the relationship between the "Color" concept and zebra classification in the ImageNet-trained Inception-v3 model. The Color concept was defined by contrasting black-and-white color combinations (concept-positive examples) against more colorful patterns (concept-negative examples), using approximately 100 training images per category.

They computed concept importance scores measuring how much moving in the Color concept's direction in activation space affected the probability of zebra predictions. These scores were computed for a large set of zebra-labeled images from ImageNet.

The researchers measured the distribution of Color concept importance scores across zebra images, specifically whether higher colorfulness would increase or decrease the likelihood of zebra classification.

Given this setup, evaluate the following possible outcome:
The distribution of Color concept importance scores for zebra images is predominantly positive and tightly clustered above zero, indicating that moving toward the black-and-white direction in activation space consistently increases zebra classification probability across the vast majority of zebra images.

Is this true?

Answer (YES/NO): NO